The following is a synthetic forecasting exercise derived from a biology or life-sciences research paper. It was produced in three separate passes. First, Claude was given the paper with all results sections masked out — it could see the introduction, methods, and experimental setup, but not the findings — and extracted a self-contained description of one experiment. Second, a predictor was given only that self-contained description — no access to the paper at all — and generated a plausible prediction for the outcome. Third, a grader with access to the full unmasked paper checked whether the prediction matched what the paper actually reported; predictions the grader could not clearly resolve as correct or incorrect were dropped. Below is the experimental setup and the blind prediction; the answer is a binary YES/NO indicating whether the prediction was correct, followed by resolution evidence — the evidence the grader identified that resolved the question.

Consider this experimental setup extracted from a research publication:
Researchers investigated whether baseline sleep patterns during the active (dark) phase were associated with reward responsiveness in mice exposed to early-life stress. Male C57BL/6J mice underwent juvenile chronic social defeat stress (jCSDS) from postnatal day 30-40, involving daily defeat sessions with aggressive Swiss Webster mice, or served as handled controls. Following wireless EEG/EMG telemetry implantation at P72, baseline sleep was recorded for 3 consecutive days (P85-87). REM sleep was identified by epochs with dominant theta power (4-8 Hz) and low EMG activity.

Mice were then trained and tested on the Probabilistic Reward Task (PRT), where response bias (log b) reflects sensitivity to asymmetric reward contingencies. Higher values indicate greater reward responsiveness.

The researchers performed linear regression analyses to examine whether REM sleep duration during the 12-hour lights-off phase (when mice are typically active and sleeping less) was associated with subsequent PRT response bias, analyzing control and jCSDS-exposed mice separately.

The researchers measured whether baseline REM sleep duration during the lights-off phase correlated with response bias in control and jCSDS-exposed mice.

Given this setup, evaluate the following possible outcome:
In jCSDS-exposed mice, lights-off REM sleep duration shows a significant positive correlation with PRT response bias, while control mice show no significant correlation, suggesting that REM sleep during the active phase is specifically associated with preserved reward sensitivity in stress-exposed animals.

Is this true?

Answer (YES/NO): YES